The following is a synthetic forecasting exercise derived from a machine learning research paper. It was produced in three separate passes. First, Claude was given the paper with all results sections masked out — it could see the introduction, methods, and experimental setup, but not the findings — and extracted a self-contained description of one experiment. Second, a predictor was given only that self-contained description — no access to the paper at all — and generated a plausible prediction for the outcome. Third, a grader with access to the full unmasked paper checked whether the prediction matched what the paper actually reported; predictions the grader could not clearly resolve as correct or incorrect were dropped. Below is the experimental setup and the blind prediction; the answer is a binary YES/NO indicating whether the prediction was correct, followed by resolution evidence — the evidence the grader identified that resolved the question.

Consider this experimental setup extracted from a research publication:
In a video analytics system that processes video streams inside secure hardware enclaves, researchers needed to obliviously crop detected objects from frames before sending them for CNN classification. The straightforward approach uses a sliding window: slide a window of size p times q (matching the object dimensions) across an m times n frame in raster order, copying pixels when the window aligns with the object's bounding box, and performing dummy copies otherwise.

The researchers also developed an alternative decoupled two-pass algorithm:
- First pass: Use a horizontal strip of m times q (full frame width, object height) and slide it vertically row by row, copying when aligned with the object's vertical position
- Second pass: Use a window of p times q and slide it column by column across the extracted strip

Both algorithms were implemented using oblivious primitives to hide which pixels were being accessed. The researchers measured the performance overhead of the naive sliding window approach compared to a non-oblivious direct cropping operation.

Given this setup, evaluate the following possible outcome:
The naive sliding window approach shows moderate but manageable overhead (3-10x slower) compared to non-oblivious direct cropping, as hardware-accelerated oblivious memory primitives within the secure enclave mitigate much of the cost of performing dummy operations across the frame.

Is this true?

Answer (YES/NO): NO